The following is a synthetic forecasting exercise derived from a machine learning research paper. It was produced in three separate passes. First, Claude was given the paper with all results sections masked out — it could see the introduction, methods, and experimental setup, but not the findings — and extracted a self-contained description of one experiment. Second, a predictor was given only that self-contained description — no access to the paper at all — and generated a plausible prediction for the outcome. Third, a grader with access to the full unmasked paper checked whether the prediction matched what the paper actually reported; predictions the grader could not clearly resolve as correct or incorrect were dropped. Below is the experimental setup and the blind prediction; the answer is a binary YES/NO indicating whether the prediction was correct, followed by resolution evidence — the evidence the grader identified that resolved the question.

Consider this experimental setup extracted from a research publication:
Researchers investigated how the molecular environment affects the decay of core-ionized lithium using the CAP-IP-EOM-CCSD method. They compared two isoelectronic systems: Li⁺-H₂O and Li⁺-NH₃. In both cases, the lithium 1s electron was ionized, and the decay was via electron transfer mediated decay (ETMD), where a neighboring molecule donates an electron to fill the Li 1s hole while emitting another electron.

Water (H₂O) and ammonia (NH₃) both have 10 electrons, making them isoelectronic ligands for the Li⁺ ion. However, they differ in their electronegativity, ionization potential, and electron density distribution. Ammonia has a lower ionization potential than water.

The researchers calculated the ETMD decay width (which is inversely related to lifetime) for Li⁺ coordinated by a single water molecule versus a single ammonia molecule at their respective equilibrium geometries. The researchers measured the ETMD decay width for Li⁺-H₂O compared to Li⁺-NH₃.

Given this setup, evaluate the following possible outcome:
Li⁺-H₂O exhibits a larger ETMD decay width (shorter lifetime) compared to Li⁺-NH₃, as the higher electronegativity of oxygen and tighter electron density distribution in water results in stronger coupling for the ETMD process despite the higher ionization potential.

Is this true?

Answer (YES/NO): NO